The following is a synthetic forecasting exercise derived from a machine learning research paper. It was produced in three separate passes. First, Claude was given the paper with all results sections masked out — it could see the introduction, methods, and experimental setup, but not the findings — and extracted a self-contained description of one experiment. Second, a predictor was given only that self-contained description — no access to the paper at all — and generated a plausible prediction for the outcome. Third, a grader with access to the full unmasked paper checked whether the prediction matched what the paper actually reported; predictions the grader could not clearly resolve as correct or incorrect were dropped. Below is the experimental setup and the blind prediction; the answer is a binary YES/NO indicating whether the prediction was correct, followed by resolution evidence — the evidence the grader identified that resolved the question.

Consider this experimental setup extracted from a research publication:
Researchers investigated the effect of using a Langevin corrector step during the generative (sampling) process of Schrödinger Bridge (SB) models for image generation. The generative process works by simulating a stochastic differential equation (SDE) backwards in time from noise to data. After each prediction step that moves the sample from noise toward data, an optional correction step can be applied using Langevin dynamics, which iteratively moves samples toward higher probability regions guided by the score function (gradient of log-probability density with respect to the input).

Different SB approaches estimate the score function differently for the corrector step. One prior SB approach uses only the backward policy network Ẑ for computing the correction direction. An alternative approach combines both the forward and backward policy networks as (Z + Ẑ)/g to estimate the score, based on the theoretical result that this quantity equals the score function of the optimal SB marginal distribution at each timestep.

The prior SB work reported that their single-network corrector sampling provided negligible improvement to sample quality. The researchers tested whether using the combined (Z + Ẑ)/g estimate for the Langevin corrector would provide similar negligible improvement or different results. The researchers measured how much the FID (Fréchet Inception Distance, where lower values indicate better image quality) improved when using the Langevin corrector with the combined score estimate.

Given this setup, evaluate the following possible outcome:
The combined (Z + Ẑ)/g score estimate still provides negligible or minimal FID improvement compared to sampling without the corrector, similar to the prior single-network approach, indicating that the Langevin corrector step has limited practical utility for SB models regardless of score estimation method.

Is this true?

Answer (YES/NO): NO